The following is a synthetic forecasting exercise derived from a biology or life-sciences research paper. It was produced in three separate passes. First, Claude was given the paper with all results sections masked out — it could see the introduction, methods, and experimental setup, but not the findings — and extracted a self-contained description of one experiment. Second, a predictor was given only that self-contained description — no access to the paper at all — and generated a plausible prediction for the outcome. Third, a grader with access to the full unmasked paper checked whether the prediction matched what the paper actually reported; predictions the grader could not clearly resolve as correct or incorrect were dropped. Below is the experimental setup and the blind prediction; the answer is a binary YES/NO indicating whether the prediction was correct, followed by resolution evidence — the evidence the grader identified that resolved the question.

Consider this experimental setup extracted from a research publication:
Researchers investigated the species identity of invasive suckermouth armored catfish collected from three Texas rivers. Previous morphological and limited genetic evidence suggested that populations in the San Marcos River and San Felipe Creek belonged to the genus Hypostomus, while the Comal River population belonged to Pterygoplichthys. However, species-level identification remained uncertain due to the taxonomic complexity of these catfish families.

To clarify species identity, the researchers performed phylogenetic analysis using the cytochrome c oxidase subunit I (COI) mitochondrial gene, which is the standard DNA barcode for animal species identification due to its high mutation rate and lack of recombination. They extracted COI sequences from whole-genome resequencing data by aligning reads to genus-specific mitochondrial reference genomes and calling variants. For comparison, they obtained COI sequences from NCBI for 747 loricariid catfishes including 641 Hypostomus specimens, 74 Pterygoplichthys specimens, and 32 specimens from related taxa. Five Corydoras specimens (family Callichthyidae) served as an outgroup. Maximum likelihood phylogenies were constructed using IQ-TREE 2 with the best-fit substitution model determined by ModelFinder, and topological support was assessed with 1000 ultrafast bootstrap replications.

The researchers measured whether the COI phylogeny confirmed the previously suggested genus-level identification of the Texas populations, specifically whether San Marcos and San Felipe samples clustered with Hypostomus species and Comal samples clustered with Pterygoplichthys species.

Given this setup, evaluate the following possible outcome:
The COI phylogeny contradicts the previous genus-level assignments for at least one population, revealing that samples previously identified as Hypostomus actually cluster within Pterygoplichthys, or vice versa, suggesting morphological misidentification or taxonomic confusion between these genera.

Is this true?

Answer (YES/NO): NO